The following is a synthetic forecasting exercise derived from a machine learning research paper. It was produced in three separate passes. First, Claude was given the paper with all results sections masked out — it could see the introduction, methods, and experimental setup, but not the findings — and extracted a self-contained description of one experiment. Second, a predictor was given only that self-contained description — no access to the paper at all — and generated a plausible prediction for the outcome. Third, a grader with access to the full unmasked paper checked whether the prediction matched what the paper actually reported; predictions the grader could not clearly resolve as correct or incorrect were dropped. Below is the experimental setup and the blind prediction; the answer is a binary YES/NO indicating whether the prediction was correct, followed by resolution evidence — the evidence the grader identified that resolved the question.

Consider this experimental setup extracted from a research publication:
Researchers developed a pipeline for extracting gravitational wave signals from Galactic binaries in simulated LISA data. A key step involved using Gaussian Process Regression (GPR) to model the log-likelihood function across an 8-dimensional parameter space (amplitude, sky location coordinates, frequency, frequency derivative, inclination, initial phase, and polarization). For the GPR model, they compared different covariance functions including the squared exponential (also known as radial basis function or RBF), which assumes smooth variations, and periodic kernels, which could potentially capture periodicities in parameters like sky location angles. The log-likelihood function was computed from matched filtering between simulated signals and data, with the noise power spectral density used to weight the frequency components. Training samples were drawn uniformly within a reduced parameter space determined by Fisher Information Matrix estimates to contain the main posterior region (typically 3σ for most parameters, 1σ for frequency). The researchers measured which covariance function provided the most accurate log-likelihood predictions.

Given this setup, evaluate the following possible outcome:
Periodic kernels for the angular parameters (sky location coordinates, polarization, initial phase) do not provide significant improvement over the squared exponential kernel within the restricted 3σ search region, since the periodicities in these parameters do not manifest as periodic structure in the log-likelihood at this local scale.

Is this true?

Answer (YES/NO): YES